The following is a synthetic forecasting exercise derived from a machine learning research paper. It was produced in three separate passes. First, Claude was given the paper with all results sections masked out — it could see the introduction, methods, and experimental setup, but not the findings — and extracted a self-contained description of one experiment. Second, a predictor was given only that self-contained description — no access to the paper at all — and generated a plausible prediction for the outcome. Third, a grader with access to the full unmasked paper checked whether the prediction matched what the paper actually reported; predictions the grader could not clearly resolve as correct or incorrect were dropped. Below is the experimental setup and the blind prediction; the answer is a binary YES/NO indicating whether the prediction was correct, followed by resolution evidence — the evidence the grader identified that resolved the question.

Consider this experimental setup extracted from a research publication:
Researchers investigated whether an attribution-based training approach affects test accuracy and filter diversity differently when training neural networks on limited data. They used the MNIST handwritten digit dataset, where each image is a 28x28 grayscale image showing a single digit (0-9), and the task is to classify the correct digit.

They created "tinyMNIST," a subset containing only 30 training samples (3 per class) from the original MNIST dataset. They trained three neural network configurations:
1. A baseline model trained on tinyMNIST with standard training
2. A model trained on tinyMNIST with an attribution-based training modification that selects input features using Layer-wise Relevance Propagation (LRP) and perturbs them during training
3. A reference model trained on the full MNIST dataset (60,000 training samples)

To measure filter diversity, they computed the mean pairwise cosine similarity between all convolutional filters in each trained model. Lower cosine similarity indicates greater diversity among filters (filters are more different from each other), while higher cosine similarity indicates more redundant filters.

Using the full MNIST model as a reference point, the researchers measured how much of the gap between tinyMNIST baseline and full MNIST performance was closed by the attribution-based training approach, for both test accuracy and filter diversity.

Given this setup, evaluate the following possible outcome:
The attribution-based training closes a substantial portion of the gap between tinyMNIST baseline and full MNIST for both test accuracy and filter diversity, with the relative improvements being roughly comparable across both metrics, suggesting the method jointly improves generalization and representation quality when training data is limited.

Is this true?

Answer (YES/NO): NO